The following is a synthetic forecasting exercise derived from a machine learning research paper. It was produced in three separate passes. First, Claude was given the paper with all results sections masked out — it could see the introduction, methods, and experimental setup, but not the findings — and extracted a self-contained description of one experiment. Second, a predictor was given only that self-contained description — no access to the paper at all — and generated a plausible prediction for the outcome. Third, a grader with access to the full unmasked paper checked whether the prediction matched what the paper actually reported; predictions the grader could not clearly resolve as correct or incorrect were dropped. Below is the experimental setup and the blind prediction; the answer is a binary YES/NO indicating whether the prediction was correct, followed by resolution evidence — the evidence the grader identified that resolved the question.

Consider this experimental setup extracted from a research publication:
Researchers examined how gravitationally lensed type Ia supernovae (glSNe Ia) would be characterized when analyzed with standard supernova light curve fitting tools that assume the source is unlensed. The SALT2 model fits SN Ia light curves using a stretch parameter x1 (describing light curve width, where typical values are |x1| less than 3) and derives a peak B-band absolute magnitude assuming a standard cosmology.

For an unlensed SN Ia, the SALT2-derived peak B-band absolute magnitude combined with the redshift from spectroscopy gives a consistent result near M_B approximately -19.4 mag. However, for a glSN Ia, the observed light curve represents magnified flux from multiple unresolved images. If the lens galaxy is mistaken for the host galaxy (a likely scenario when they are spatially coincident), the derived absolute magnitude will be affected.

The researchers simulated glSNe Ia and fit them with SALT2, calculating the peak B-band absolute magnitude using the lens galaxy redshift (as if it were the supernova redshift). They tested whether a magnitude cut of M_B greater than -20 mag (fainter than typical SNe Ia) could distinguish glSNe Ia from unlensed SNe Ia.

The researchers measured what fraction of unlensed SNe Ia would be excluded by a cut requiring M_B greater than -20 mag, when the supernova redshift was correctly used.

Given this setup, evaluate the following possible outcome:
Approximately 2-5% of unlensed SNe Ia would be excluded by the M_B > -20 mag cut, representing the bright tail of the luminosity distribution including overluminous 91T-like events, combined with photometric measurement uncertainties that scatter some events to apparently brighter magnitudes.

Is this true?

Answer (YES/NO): NO